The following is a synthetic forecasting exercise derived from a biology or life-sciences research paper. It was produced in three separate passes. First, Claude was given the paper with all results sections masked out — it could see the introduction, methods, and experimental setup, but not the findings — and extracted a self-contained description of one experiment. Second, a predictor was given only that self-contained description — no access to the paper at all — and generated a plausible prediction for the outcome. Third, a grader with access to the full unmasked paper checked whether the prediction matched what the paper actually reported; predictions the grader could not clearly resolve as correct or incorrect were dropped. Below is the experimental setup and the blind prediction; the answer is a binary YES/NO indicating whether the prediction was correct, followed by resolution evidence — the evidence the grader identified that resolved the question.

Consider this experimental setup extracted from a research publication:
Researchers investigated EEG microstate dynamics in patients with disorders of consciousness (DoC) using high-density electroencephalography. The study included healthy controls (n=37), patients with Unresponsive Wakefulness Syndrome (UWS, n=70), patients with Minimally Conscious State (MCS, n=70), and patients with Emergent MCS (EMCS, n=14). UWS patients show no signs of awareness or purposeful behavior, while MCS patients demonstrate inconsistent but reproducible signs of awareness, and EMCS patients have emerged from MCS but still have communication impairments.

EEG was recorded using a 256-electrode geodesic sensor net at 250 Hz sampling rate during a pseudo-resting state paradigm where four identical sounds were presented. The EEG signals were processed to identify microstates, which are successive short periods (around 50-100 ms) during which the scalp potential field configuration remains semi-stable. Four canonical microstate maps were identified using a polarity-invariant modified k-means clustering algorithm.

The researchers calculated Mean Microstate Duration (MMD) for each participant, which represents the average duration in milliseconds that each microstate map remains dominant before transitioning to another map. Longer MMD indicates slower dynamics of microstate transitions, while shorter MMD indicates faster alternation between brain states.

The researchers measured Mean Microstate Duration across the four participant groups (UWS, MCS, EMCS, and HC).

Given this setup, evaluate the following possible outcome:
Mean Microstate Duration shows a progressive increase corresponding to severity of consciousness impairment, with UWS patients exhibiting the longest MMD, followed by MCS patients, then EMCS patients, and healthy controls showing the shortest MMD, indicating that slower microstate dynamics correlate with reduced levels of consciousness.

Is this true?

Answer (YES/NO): NO